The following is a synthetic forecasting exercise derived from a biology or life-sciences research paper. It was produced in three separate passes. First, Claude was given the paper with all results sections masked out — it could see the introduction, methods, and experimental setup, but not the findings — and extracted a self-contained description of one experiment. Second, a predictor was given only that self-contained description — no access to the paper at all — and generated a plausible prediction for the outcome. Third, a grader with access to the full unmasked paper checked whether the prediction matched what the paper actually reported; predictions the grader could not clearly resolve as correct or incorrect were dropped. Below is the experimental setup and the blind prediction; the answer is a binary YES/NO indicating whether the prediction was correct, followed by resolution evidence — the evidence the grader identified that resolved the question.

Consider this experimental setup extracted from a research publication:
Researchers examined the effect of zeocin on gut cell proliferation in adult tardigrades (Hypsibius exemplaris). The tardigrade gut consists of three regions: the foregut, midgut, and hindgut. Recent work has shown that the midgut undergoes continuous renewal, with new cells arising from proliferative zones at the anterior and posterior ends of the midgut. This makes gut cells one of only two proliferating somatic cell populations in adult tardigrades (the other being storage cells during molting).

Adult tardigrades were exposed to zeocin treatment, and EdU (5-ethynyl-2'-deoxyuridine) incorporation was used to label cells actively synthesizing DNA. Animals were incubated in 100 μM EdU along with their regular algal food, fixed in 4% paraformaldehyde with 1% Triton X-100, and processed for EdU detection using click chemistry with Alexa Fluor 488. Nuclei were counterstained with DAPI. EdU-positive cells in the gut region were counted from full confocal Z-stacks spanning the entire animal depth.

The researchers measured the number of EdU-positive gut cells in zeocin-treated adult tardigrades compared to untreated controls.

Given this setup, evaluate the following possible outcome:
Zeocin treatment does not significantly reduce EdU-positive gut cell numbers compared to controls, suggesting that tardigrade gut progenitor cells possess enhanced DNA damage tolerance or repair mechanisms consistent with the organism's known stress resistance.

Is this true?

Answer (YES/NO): NO